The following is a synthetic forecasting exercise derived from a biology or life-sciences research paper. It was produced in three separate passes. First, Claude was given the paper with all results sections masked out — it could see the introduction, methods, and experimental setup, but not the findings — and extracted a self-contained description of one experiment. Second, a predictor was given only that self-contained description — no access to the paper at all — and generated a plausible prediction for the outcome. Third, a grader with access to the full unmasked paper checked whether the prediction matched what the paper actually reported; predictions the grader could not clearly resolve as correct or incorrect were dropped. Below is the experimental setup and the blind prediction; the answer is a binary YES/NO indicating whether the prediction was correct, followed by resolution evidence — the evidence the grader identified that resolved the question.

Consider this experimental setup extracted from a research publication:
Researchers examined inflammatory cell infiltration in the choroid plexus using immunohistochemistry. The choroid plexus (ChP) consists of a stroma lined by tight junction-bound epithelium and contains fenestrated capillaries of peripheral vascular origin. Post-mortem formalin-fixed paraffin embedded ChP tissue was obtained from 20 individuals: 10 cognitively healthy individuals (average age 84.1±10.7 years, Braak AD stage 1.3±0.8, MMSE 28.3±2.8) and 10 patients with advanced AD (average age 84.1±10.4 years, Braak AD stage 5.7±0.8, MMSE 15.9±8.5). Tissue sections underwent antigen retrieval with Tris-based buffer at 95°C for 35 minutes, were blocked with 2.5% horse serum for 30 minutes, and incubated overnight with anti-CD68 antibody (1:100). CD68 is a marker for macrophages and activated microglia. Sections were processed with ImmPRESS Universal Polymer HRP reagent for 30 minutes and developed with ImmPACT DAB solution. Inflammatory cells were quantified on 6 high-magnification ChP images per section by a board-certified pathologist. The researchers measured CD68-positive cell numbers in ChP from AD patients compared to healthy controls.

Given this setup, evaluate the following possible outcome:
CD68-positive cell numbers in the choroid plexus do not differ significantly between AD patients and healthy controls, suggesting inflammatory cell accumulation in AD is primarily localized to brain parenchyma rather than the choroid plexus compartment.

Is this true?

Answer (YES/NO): YES